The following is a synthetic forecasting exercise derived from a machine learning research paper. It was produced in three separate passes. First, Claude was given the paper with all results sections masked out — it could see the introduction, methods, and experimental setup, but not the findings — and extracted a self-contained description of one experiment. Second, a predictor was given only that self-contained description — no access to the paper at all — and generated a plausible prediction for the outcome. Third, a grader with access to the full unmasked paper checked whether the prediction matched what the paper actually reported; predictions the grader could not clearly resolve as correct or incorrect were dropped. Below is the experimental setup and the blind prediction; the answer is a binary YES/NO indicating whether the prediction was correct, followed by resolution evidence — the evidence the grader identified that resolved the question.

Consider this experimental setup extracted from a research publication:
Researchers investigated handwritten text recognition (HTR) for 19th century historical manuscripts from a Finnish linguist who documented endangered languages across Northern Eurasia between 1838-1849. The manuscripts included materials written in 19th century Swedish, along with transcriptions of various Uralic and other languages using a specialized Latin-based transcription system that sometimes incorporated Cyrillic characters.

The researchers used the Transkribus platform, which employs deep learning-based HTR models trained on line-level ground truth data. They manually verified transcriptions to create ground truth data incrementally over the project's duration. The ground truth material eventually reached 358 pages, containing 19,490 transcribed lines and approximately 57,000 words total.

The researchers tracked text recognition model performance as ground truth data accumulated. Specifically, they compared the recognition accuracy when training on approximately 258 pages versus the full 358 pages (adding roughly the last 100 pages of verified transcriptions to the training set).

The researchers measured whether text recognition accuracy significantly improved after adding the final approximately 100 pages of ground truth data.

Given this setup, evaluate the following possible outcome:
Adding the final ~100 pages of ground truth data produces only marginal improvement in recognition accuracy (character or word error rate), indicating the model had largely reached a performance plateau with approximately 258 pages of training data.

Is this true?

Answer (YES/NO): YES